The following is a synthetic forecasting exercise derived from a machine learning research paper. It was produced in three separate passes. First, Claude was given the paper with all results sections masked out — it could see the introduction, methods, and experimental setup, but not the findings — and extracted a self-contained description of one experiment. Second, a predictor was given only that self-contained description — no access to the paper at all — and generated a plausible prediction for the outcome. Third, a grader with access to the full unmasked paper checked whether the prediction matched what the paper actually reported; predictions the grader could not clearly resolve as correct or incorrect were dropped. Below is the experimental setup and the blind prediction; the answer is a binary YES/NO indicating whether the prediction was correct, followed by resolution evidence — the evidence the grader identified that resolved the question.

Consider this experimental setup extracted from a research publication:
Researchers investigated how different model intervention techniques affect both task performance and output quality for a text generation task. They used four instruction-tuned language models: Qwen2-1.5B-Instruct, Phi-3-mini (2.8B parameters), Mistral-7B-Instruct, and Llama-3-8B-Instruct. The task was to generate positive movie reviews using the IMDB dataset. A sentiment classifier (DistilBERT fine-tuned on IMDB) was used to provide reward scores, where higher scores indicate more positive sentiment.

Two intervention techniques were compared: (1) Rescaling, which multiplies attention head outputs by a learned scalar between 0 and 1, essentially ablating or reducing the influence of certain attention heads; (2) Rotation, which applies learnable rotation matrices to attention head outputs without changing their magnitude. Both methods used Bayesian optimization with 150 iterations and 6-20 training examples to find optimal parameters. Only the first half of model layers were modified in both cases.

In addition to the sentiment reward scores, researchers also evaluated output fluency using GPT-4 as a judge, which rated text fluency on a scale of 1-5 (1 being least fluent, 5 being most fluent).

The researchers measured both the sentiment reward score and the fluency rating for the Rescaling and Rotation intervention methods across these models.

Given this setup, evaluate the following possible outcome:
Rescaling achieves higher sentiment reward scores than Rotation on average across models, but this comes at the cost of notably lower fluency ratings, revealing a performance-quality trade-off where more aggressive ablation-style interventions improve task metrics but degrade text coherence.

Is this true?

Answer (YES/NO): YES